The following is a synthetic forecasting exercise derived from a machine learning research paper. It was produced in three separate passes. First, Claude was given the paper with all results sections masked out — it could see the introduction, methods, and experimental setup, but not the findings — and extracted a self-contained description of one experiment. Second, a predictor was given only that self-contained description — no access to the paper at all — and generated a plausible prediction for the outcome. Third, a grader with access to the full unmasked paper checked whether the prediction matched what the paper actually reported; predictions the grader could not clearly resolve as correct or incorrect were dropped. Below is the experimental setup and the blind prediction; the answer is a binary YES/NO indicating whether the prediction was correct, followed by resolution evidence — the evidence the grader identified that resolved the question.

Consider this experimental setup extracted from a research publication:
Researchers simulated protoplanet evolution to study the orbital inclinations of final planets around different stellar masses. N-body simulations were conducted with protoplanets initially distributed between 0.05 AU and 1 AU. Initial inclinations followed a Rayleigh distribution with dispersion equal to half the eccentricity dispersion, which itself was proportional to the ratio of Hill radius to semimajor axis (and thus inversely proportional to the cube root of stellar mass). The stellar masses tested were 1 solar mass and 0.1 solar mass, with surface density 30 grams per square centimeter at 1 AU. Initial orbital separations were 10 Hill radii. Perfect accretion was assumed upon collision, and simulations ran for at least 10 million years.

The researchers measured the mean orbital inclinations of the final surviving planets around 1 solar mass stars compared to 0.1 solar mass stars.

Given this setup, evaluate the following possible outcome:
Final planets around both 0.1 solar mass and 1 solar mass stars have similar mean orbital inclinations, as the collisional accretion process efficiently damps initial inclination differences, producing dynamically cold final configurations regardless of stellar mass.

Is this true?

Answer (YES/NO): NO